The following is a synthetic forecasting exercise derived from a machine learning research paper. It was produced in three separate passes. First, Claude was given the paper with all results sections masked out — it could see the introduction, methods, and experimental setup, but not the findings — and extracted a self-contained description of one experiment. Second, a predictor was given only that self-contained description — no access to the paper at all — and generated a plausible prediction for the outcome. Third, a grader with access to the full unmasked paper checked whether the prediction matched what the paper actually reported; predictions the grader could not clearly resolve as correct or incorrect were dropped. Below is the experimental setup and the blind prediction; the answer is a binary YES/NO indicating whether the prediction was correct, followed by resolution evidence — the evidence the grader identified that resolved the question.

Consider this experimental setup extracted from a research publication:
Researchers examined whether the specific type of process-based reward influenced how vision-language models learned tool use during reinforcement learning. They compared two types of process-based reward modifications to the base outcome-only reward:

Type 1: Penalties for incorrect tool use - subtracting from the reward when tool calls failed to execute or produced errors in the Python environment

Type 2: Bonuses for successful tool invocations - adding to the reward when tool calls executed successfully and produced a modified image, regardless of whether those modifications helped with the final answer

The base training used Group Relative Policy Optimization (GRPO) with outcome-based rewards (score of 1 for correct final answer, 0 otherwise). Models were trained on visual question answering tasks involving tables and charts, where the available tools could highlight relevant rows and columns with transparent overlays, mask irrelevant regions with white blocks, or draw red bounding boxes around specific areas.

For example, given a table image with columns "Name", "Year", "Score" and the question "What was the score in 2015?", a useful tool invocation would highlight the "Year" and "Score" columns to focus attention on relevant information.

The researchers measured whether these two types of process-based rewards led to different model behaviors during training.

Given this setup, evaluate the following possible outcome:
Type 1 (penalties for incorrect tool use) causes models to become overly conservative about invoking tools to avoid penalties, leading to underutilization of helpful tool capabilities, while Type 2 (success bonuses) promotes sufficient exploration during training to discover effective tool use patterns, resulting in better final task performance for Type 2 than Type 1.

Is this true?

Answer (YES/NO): NO